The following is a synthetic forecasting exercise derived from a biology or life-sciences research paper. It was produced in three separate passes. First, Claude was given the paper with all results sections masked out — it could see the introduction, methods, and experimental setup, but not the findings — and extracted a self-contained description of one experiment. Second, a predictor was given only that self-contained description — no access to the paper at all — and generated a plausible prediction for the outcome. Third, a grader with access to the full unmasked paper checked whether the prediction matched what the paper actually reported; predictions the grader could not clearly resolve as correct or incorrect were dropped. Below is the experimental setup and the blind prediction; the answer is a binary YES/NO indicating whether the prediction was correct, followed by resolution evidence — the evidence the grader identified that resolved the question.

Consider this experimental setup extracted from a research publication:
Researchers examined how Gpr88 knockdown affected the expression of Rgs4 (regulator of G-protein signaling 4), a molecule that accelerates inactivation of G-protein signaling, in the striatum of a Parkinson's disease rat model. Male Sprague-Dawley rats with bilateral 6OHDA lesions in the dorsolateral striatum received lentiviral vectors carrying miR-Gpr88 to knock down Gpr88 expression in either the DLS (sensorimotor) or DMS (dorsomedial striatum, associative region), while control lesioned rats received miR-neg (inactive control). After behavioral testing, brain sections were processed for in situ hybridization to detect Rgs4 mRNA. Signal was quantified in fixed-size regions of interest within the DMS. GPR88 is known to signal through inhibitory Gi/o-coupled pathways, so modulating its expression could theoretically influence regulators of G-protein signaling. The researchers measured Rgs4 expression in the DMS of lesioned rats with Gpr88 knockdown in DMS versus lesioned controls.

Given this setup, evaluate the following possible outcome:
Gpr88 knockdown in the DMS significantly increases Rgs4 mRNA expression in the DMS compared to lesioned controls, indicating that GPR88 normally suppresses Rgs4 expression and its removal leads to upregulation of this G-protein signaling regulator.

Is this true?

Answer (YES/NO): NO